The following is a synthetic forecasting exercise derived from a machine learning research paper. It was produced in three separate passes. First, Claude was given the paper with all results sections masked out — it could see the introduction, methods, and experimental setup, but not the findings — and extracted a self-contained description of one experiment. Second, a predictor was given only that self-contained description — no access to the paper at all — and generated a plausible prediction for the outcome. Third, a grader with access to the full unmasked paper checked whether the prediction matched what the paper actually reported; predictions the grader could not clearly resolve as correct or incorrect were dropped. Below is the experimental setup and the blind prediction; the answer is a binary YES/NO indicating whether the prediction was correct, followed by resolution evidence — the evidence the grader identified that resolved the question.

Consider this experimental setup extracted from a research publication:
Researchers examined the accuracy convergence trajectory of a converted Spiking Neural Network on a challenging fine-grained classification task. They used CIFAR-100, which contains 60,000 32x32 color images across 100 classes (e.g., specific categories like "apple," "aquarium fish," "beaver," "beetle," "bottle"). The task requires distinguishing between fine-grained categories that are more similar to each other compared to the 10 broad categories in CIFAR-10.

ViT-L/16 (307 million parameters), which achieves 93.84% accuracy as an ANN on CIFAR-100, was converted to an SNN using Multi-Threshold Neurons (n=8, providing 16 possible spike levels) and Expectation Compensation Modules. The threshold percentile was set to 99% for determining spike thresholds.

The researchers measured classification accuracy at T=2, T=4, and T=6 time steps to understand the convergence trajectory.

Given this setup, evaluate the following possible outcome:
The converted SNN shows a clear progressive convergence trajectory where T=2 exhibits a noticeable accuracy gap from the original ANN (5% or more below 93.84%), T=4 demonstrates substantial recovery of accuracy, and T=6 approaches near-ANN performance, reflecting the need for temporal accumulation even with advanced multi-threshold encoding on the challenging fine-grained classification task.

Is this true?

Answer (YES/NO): YES